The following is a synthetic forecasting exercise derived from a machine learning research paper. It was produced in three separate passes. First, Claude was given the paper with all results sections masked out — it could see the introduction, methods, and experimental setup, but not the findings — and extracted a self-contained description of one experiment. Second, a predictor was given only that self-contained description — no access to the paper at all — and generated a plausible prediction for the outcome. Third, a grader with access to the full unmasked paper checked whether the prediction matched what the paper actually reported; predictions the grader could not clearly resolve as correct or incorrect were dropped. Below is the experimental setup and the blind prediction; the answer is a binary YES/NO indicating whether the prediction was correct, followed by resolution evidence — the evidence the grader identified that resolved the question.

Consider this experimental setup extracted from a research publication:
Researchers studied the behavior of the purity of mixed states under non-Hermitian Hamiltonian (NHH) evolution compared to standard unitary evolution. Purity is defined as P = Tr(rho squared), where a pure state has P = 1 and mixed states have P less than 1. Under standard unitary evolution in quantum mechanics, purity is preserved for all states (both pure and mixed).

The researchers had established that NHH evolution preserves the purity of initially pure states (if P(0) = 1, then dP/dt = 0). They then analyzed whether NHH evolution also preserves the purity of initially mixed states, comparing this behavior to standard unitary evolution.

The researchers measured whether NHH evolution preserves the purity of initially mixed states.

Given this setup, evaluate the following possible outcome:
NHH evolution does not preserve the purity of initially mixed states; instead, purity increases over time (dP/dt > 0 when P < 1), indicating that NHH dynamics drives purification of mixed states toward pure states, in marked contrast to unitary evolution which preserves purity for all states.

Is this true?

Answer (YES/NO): NO